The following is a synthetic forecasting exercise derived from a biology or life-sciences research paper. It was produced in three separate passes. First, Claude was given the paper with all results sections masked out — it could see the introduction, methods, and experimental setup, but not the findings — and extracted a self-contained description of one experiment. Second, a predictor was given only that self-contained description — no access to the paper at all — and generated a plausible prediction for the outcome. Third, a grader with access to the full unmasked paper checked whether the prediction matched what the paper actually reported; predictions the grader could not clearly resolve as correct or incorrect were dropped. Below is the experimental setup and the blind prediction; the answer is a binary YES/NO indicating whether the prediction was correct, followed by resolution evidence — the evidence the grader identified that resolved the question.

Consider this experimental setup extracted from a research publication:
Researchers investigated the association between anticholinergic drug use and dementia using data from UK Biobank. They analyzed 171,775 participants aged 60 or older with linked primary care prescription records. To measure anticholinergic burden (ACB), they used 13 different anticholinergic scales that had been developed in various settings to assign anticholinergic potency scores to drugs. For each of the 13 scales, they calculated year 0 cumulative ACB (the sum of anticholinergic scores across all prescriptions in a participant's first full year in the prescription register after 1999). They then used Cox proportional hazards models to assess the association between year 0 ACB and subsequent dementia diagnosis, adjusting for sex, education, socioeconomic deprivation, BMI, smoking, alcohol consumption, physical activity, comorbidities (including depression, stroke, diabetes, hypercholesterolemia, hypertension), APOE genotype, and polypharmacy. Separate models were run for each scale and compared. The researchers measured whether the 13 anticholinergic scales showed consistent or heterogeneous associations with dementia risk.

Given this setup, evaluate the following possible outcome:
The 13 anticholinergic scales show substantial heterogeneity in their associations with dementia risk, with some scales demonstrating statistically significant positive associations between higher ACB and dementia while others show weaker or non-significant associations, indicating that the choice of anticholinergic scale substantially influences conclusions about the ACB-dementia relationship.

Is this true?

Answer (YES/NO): NO